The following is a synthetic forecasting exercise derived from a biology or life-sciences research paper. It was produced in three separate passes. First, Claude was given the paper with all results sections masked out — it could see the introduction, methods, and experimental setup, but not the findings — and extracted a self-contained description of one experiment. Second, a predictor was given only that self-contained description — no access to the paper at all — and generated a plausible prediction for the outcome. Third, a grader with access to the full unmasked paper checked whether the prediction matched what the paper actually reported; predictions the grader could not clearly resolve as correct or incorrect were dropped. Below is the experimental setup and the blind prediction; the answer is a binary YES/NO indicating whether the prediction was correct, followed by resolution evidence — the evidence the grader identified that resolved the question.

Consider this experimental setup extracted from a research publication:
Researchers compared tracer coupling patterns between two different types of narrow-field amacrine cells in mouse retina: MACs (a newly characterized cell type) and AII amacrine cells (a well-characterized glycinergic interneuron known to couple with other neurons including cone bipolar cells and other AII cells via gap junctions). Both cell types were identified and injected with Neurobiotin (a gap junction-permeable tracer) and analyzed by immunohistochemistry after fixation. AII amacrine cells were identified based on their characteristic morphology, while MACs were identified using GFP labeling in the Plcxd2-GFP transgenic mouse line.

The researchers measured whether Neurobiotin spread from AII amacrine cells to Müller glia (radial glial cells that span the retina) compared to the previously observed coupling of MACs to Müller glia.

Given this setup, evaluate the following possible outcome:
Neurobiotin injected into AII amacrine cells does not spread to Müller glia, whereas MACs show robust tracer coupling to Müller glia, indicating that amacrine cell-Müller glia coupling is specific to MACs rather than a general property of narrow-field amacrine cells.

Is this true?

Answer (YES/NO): YES